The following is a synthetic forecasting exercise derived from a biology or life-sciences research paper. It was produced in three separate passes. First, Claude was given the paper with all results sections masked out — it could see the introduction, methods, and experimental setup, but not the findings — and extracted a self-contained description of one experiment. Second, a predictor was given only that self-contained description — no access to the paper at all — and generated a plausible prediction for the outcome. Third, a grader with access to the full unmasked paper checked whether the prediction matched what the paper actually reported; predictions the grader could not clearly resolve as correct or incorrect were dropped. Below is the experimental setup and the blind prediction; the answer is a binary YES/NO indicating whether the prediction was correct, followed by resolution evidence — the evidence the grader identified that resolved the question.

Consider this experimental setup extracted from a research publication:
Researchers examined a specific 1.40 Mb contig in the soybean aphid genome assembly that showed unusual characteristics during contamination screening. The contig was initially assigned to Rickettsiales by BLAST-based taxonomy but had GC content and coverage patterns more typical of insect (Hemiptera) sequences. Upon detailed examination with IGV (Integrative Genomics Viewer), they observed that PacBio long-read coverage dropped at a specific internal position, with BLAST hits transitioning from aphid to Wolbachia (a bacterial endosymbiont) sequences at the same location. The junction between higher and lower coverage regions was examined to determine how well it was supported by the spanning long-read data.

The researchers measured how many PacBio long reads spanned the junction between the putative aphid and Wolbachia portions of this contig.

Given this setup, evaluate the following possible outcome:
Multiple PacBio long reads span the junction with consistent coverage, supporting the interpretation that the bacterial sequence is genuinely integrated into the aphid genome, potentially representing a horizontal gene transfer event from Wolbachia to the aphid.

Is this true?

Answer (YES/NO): NO